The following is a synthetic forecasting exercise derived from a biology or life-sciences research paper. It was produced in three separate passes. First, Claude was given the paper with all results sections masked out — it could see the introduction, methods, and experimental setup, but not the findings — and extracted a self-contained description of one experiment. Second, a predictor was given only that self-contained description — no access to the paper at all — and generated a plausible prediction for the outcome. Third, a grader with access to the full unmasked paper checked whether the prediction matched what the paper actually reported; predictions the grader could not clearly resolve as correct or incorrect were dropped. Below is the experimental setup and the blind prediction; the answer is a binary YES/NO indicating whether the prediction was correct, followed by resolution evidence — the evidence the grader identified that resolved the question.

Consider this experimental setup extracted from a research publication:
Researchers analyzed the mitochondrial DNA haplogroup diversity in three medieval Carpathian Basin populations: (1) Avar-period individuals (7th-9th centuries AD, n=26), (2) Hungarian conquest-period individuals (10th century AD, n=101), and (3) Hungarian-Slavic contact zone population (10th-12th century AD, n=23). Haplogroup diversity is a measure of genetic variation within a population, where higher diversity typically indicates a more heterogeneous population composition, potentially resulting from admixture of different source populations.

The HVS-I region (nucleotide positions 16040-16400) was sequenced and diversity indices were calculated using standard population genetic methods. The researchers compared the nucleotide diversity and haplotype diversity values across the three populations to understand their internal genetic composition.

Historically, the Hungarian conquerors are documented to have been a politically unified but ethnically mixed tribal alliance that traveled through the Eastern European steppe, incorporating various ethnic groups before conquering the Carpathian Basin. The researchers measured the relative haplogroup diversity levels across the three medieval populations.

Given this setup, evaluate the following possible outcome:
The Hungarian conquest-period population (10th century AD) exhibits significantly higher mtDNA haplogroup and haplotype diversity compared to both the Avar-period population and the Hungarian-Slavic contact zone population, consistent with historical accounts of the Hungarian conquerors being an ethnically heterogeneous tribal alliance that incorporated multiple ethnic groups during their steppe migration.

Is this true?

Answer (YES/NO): NO